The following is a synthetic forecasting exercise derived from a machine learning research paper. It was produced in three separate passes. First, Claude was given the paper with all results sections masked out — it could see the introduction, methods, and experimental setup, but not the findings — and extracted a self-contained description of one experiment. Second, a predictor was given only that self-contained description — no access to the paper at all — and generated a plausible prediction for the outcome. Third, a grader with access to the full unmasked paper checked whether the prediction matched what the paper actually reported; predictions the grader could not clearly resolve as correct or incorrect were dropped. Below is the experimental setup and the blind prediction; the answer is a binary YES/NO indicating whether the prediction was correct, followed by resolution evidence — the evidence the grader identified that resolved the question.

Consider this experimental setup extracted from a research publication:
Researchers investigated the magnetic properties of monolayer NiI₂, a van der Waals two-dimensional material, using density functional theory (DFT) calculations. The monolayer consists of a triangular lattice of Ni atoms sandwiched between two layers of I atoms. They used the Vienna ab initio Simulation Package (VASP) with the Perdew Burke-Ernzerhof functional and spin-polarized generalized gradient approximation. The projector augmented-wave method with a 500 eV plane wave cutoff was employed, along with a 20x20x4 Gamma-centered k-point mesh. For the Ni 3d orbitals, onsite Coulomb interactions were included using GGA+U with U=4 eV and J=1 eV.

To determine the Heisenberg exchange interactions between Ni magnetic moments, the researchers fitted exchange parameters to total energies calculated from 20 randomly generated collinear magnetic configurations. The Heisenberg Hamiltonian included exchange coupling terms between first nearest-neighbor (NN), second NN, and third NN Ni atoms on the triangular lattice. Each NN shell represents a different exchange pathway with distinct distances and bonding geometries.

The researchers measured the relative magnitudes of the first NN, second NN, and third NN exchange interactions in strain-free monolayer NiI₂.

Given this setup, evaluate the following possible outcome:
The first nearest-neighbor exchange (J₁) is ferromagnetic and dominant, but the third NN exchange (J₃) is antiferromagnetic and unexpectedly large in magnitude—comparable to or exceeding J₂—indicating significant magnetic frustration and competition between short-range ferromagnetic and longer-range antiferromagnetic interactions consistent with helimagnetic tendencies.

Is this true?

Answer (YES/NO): YES